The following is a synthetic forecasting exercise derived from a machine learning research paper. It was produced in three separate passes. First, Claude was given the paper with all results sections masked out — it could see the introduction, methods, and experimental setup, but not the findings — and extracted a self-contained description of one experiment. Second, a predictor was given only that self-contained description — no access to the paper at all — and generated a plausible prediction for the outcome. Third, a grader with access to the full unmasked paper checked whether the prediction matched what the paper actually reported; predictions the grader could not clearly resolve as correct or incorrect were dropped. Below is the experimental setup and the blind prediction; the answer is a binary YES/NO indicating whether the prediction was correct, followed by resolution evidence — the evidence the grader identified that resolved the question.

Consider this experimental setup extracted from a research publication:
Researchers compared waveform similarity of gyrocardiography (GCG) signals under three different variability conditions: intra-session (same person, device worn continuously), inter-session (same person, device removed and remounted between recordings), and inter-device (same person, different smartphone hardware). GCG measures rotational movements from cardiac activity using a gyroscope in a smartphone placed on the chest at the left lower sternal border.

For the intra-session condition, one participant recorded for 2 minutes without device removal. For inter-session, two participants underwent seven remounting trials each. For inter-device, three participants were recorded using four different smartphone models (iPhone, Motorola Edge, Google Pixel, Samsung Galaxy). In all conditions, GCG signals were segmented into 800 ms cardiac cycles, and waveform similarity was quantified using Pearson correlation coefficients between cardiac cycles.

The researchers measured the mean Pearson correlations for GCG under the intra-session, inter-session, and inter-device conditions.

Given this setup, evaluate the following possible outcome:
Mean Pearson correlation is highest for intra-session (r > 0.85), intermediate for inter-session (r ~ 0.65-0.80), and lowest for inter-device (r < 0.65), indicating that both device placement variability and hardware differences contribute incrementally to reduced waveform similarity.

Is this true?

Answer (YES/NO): YES